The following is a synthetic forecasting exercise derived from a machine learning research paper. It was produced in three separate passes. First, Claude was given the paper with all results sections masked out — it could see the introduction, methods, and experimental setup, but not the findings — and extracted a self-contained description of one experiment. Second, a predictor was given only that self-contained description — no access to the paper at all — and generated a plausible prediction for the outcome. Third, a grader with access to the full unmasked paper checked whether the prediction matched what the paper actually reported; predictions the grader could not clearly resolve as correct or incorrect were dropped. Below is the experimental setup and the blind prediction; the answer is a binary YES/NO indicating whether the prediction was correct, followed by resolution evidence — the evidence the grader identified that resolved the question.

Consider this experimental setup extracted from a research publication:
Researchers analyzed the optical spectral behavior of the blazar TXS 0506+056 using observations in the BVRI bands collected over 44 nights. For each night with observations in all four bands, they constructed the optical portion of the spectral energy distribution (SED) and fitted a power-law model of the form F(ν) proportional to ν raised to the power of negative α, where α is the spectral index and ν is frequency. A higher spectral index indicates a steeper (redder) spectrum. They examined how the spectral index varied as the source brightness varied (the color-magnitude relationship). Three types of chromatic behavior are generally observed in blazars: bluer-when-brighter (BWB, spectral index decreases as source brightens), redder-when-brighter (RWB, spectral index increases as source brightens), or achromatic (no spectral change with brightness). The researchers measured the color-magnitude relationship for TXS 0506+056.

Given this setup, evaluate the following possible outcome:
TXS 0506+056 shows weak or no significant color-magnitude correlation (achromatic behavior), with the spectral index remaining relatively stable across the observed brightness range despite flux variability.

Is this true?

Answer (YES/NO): NO